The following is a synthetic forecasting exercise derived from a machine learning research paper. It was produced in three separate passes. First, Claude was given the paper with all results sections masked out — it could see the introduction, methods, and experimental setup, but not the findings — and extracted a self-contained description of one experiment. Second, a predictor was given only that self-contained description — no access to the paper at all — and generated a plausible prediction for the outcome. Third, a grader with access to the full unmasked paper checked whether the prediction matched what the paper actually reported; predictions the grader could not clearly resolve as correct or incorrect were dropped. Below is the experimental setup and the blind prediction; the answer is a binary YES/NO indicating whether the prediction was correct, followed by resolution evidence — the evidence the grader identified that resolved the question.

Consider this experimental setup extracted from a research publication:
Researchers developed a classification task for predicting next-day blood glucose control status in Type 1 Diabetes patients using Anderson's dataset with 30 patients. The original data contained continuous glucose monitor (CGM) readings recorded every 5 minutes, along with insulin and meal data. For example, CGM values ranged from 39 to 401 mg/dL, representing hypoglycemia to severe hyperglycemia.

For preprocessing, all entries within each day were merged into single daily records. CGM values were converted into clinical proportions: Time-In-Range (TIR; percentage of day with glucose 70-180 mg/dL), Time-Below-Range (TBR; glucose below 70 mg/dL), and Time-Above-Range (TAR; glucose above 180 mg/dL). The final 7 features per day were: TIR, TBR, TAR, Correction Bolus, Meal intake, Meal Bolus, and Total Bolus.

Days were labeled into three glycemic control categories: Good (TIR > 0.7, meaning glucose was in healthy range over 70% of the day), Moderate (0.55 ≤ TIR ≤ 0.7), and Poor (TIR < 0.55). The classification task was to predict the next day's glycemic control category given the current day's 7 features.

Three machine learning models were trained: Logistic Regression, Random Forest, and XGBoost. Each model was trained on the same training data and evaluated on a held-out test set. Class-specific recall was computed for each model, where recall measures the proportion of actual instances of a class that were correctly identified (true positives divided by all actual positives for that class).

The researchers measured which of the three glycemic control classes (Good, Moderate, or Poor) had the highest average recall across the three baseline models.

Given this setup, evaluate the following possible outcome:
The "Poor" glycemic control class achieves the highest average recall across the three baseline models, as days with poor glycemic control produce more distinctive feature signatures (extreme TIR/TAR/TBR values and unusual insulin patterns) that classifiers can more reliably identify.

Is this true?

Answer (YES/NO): NO